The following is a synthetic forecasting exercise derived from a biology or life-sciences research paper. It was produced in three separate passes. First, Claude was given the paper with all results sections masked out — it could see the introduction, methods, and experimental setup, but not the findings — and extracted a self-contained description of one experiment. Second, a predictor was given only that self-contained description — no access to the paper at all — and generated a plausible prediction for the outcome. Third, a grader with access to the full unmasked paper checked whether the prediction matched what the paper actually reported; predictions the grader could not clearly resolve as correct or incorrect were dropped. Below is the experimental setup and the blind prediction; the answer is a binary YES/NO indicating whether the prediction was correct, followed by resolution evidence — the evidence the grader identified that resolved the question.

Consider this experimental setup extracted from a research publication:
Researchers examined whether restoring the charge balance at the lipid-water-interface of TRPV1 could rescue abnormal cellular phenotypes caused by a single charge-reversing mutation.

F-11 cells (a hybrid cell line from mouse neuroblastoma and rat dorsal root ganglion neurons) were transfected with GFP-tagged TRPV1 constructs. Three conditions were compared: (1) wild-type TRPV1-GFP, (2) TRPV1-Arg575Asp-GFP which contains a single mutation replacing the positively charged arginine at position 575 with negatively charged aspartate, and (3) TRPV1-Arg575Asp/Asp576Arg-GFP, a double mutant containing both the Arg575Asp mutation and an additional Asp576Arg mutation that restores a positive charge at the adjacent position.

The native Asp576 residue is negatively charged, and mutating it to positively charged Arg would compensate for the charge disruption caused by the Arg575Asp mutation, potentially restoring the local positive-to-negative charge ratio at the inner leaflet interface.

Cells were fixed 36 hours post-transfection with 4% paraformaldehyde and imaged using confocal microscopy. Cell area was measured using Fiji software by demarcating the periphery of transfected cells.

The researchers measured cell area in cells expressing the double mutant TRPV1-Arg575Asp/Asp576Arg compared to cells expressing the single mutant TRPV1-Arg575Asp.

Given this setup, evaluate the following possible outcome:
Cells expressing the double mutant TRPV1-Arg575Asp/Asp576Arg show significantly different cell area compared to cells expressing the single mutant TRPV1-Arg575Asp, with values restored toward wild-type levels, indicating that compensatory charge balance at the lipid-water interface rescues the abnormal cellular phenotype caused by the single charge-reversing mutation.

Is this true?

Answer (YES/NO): YES